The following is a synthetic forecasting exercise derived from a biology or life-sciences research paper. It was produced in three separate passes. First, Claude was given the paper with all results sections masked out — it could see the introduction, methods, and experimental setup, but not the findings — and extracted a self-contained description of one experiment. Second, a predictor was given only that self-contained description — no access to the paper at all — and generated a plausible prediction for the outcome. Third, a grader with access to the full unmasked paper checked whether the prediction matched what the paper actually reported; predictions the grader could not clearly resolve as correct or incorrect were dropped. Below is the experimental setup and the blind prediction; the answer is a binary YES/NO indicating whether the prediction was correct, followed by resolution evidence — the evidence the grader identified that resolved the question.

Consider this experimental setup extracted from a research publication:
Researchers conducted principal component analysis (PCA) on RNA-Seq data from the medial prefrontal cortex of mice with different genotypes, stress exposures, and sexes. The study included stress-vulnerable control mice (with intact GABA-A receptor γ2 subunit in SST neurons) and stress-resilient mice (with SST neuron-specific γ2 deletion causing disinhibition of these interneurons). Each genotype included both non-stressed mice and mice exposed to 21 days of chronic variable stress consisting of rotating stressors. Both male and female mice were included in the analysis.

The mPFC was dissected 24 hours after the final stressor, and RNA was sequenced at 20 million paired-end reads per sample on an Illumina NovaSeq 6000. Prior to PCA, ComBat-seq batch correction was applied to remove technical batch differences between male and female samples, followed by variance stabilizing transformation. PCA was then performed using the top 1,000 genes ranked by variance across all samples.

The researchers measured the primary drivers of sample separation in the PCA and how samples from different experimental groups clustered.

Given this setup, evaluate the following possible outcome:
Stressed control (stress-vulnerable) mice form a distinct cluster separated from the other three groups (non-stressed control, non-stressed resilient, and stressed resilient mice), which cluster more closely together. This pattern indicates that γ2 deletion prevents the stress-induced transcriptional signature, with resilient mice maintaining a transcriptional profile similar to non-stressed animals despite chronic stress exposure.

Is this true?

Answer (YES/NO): NO